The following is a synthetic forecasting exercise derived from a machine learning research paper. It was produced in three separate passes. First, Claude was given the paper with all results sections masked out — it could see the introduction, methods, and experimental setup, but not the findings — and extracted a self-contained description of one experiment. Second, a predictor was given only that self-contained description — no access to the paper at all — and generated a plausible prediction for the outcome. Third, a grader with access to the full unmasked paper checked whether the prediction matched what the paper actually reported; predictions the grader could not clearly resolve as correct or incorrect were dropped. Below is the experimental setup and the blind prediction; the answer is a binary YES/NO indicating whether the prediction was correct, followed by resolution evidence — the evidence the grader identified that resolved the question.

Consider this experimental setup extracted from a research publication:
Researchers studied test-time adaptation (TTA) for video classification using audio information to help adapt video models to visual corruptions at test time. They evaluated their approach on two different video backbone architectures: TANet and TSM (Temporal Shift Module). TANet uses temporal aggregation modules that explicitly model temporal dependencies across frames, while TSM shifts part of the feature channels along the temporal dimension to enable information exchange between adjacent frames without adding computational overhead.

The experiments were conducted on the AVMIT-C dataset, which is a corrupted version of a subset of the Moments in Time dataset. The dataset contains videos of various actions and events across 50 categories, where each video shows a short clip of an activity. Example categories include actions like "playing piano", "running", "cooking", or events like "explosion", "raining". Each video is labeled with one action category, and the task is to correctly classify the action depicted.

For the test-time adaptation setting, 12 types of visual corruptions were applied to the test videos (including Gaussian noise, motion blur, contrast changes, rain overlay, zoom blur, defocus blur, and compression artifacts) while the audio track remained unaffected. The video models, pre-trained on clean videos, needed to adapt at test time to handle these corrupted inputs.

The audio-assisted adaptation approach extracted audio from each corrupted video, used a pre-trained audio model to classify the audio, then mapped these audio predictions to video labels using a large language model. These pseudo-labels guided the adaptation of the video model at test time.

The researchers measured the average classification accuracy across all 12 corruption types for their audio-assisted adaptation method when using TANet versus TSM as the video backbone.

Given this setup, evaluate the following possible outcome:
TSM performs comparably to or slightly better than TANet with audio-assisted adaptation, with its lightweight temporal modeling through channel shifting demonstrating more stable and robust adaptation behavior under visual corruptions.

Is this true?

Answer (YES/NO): NO